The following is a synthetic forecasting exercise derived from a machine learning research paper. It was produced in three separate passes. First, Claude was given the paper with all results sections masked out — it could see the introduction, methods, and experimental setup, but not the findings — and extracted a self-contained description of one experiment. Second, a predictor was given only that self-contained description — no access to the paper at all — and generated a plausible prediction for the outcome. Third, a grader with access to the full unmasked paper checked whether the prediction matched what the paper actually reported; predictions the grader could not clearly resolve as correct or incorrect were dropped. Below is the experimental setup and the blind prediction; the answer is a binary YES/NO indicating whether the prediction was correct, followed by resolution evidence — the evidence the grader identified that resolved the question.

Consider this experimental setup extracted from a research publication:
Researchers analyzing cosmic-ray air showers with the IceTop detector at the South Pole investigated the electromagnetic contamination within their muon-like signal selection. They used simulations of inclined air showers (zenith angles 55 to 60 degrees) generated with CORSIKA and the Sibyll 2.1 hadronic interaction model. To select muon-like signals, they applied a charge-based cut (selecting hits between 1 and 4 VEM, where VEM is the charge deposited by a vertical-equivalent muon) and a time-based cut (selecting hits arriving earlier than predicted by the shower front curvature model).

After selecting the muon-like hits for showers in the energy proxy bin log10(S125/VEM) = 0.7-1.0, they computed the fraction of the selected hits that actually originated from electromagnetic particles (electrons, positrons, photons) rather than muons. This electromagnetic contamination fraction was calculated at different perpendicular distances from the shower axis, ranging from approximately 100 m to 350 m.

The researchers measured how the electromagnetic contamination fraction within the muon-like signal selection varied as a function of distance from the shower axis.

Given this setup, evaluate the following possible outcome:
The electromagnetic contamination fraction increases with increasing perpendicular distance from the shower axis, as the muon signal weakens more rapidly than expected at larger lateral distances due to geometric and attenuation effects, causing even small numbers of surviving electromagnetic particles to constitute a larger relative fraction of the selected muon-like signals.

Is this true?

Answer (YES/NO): NO